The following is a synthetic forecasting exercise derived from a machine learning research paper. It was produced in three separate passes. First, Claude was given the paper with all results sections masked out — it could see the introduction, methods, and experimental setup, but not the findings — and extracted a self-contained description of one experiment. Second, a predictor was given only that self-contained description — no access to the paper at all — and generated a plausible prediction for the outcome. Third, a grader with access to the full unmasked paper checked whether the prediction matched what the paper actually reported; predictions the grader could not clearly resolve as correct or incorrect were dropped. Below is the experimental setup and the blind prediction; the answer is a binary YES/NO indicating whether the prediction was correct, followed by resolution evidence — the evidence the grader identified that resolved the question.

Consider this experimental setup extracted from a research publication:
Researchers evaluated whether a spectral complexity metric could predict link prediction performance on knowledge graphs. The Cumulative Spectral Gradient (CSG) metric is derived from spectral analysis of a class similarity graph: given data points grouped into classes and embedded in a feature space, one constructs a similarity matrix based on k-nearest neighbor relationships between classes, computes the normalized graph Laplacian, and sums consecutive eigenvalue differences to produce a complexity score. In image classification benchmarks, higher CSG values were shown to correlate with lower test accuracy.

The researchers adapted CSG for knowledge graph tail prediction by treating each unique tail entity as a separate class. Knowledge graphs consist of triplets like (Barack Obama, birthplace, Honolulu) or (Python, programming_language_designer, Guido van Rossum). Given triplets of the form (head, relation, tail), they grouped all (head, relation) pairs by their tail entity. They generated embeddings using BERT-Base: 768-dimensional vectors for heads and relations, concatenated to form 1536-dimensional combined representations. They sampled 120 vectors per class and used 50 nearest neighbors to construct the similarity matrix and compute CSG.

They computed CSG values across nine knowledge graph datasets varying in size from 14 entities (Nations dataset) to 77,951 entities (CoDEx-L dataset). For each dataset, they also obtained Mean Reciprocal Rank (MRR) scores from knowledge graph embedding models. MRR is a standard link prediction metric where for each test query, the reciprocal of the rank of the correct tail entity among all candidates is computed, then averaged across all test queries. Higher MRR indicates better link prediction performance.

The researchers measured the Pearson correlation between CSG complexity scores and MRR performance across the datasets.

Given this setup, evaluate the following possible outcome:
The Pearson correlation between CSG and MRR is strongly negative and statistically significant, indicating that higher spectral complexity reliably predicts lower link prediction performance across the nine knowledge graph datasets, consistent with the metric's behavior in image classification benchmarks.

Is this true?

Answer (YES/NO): NO